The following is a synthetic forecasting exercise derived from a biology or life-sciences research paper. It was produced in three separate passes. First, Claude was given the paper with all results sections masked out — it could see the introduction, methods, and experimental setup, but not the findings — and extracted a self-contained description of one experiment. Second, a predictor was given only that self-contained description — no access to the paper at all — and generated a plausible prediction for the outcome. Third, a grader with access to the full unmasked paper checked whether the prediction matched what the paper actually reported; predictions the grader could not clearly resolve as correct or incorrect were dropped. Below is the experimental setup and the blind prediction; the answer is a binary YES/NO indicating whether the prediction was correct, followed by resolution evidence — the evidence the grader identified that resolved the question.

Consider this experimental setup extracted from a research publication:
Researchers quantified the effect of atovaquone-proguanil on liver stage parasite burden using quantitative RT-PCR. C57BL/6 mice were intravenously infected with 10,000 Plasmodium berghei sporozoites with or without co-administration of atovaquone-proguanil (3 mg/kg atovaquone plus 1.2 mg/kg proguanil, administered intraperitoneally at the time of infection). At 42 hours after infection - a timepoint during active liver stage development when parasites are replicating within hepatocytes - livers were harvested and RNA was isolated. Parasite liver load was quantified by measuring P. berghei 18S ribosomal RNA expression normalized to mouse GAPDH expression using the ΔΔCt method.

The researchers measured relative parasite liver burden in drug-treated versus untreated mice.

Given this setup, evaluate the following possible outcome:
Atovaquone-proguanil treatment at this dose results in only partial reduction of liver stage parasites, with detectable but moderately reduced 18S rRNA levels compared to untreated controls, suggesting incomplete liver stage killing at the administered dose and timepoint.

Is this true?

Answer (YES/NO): NO